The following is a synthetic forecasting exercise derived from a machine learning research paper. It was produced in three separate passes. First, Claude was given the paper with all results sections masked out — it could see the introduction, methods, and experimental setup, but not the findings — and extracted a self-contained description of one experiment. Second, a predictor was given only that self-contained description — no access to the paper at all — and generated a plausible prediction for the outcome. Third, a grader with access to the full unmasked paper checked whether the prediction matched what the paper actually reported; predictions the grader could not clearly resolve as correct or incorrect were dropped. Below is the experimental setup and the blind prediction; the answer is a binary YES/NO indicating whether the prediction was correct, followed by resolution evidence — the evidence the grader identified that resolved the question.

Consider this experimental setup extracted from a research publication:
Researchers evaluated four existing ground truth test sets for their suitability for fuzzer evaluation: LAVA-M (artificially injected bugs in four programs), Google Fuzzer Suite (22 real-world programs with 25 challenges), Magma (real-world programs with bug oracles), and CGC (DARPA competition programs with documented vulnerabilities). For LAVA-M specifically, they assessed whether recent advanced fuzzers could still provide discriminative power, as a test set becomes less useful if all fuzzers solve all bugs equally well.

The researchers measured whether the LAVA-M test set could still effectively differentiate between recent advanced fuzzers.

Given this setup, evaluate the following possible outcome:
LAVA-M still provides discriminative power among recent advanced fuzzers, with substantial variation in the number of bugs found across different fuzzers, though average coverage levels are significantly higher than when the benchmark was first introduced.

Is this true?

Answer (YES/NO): NO